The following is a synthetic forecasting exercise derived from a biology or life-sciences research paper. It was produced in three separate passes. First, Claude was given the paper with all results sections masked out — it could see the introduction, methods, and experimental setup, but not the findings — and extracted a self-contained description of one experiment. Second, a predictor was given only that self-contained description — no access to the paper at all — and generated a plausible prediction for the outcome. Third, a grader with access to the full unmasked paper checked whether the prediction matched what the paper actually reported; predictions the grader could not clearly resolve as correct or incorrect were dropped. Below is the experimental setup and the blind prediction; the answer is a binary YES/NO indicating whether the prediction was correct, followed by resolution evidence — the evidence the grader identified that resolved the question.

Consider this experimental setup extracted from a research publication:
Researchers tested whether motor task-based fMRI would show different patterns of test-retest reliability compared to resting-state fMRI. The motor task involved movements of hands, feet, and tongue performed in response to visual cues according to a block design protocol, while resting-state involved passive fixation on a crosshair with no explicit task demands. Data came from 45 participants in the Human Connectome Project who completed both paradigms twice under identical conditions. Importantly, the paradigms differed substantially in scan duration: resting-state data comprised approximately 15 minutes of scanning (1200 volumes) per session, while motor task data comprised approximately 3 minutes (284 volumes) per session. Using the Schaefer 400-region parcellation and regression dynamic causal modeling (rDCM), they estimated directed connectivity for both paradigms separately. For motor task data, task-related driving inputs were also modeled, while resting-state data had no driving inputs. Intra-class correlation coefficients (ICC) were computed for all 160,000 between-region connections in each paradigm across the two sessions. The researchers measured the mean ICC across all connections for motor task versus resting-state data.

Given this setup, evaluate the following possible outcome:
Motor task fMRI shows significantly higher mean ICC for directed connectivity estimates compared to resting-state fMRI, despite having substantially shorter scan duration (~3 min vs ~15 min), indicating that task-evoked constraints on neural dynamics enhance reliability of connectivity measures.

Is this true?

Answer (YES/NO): YES